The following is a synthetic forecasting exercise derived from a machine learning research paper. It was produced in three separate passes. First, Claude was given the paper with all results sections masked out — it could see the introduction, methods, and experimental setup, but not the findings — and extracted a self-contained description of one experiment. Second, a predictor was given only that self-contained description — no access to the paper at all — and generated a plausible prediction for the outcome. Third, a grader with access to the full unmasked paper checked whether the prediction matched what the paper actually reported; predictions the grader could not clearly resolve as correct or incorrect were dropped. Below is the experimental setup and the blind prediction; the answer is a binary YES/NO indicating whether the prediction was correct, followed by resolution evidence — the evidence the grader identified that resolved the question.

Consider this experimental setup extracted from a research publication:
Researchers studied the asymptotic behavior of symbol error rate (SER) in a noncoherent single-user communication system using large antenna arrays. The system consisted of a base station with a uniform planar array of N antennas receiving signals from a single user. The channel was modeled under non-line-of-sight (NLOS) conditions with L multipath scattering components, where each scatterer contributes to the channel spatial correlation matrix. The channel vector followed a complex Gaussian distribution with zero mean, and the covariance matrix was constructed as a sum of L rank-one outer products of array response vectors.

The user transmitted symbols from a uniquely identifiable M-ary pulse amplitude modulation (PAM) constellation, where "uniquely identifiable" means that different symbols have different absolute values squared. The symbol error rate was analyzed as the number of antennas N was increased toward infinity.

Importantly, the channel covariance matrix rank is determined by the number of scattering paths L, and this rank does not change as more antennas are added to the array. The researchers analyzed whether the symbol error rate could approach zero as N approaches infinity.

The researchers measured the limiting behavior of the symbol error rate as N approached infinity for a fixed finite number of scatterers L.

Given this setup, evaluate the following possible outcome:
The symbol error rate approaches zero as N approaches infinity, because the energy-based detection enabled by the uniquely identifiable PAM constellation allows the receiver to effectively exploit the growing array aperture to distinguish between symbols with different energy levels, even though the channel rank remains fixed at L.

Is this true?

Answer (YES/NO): NO